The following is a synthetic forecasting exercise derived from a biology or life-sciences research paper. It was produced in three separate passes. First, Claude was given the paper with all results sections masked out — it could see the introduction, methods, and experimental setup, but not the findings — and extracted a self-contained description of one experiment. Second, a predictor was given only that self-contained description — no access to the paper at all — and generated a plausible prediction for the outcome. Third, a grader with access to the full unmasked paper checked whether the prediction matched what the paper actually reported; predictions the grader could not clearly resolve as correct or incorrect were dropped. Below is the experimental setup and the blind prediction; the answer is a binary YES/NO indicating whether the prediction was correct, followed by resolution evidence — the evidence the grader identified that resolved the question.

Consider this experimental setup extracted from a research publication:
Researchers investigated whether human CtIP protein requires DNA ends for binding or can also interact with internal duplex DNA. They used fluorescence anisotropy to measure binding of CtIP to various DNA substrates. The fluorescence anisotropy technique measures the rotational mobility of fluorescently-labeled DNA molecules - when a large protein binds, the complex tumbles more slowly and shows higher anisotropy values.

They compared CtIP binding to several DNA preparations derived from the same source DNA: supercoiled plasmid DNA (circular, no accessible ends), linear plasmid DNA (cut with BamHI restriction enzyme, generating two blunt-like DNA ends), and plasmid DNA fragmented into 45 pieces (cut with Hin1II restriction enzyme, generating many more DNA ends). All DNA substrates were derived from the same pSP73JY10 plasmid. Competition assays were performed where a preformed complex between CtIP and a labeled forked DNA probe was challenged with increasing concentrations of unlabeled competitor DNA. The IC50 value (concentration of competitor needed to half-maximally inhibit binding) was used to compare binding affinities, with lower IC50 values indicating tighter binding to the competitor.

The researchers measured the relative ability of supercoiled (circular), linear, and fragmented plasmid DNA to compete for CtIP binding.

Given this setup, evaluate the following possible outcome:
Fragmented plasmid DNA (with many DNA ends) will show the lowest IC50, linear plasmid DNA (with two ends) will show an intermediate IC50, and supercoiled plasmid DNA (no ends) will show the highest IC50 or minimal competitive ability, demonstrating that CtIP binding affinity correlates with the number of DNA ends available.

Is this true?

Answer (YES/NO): NO